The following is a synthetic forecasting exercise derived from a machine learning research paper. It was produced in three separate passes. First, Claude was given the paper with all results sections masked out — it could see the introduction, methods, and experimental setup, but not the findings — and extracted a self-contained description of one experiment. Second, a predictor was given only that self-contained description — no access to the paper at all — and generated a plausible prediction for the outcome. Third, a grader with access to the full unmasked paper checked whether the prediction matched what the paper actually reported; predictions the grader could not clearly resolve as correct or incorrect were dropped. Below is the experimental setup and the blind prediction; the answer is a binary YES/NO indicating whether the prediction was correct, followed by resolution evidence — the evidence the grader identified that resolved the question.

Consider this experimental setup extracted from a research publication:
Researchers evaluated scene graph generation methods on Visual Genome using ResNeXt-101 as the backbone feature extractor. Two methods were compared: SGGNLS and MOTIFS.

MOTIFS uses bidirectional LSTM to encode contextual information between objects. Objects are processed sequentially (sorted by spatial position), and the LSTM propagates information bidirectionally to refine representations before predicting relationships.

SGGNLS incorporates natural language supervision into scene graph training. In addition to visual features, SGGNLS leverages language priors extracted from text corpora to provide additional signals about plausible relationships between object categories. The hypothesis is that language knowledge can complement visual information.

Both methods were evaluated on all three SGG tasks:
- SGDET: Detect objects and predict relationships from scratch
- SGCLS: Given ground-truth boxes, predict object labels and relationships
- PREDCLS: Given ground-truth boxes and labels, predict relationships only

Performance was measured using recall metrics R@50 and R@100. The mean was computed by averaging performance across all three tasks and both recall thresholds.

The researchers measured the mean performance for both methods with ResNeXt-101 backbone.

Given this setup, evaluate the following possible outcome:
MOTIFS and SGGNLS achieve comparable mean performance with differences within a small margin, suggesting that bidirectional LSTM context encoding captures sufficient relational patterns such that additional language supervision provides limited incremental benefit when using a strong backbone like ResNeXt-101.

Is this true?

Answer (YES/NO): YES